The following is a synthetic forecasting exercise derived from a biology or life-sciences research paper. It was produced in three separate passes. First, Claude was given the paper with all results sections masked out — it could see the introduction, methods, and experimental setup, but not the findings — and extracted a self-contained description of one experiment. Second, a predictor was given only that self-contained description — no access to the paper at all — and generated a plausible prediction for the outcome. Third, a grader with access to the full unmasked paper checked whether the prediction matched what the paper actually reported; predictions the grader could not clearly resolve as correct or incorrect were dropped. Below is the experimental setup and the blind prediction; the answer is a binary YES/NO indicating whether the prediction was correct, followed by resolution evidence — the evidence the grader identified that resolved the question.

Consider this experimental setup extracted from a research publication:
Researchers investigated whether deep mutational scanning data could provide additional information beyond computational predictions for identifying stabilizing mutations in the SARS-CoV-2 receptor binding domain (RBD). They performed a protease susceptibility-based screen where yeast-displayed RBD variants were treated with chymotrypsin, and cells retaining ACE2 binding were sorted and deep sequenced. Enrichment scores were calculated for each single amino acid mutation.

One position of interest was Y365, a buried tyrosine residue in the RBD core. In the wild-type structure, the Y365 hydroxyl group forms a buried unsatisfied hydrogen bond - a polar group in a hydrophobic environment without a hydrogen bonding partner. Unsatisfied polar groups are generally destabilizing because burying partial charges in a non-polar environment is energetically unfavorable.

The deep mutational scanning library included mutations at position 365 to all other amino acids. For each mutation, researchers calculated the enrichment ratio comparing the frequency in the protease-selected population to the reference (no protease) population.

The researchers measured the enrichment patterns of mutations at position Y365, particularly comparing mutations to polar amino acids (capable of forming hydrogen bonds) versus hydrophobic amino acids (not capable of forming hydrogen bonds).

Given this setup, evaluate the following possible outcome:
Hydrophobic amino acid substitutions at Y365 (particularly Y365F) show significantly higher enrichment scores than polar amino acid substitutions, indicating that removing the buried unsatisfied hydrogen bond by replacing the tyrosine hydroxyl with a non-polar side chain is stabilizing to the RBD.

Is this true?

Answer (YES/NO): YES